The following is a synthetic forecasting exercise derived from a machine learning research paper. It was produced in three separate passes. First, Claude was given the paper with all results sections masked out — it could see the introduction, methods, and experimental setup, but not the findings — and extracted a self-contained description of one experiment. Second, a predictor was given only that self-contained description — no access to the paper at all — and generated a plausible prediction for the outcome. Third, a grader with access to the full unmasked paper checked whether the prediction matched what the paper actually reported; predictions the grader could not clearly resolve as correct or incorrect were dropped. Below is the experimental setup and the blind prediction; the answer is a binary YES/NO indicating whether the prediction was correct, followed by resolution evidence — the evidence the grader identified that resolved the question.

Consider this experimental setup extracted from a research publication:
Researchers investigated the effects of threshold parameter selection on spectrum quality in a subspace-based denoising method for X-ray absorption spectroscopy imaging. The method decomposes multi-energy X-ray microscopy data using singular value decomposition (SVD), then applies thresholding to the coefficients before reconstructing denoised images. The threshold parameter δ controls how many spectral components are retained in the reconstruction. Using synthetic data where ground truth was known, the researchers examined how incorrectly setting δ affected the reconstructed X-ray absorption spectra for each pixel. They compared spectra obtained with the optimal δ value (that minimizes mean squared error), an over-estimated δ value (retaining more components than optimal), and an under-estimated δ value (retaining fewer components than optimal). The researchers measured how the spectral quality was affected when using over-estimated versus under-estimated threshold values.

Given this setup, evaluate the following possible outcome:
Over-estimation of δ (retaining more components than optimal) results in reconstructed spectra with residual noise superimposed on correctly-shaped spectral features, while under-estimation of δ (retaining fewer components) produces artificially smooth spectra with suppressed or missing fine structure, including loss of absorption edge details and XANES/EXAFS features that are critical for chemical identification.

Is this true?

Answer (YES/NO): NO